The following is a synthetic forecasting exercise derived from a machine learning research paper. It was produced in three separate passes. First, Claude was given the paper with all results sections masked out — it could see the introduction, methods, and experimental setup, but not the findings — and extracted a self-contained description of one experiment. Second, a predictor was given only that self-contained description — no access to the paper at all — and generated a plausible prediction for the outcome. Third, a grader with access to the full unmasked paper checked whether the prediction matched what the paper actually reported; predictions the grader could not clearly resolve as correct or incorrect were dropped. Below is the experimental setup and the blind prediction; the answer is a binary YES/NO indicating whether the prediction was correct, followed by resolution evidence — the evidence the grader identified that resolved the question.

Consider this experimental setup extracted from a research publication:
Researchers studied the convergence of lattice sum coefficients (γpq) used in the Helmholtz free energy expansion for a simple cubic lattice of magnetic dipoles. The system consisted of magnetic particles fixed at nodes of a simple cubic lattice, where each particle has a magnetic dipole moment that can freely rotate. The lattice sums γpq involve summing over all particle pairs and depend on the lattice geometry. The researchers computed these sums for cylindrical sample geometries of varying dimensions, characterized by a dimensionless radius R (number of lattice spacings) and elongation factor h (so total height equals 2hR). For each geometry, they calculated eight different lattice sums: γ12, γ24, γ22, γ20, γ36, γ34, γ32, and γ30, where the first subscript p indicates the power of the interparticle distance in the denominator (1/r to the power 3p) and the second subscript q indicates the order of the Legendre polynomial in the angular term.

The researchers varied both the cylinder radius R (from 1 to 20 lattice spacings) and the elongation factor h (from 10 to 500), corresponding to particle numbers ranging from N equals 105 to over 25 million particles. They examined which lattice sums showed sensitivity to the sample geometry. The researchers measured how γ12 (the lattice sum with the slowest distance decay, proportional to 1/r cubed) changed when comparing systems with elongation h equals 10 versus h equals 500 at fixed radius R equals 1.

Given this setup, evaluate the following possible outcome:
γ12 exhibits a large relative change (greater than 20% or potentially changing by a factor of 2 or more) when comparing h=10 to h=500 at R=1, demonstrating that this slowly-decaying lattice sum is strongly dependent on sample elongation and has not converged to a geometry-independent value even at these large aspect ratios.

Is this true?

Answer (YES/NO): NO